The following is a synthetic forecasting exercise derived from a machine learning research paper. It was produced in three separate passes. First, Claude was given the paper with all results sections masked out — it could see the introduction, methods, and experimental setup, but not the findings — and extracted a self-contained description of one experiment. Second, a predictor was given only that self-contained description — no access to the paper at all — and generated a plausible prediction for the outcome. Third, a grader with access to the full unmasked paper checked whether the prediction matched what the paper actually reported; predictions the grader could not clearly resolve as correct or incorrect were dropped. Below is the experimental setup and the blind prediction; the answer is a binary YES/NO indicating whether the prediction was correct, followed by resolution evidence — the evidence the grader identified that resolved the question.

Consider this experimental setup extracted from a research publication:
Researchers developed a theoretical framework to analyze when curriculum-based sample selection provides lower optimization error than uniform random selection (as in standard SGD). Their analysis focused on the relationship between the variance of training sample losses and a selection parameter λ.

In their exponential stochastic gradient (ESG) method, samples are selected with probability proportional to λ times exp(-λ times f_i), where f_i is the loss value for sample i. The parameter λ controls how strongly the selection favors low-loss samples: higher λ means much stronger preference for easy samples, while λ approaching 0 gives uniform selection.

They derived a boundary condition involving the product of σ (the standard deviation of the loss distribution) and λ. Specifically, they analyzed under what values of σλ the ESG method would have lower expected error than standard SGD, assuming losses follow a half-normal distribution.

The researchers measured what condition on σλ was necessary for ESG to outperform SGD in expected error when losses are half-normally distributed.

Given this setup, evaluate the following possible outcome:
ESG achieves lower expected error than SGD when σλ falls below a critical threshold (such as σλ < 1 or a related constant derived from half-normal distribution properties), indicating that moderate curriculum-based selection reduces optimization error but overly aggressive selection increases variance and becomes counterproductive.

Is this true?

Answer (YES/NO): YES